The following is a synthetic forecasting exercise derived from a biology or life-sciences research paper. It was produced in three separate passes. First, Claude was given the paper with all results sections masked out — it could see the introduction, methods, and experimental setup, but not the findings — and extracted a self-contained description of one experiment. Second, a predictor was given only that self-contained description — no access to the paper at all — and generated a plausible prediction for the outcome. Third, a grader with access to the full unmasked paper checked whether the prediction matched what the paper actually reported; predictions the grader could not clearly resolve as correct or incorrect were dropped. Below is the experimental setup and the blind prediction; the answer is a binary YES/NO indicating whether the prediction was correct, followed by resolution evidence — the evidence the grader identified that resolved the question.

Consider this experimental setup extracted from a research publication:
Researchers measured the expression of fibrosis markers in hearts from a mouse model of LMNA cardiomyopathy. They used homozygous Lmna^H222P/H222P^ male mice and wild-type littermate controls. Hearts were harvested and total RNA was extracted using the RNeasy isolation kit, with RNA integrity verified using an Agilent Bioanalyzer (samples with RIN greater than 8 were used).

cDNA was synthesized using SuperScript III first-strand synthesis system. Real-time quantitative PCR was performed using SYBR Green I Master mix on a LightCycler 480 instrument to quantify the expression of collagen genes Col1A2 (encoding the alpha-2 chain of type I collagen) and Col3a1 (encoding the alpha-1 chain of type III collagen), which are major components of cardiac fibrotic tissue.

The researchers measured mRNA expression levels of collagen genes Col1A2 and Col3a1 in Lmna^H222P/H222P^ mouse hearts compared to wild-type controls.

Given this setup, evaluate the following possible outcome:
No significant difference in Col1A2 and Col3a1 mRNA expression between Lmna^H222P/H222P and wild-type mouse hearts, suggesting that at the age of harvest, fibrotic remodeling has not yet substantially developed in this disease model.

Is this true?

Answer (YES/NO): NO